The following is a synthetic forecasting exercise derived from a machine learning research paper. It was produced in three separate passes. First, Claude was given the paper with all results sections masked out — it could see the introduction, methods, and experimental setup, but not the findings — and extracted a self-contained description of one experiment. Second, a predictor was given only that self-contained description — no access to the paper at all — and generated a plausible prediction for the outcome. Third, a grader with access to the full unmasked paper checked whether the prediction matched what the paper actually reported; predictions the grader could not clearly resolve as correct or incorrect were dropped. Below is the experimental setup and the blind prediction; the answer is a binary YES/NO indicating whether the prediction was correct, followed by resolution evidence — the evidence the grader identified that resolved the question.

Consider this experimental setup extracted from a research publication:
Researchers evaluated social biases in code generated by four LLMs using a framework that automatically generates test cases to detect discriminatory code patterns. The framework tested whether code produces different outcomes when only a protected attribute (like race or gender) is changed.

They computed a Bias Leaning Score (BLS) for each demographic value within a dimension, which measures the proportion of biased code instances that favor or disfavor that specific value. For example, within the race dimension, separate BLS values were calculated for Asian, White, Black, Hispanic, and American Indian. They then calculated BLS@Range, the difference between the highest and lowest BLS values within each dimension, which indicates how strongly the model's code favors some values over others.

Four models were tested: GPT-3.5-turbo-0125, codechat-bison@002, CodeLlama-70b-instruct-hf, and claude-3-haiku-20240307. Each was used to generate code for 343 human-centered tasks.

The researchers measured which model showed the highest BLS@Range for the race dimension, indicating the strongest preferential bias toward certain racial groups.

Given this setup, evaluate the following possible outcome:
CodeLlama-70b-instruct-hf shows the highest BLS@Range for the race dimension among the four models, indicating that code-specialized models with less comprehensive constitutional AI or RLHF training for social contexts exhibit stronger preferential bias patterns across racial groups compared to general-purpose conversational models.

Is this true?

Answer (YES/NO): NO